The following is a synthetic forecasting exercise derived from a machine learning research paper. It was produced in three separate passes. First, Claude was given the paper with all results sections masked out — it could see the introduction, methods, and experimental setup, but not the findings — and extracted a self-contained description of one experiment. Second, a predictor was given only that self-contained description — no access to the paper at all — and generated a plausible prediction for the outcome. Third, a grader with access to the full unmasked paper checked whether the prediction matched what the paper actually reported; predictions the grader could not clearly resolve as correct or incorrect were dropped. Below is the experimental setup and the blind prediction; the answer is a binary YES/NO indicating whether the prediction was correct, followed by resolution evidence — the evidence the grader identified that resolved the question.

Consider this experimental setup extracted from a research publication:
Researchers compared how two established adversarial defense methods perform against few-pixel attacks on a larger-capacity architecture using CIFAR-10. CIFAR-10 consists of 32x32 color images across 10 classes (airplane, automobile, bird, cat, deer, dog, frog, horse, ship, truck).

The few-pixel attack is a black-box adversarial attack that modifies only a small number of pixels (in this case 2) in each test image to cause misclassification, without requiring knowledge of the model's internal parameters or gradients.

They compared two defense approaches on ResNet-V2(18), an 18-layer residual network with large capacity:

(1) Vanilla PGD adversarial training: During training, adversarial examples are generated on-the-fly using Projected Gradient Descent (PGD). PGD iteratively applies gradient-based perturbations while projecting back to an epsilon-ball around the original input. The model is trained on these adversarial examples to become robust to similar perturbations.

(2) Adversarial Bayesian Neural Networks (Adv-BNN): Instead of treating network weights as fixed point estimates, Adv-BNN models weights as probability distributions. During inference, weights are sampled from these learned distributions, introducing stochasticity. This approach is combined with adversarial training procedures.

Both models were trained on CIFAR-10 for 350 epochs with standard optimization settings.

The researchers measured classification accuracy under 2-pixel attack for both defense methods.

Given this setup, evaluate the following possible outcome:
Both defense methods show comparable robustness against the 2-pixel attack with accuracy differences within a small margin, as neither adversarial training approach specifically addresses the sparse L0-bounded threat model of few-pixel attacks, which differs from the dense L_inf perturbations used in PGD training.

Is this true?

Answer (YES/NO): NO